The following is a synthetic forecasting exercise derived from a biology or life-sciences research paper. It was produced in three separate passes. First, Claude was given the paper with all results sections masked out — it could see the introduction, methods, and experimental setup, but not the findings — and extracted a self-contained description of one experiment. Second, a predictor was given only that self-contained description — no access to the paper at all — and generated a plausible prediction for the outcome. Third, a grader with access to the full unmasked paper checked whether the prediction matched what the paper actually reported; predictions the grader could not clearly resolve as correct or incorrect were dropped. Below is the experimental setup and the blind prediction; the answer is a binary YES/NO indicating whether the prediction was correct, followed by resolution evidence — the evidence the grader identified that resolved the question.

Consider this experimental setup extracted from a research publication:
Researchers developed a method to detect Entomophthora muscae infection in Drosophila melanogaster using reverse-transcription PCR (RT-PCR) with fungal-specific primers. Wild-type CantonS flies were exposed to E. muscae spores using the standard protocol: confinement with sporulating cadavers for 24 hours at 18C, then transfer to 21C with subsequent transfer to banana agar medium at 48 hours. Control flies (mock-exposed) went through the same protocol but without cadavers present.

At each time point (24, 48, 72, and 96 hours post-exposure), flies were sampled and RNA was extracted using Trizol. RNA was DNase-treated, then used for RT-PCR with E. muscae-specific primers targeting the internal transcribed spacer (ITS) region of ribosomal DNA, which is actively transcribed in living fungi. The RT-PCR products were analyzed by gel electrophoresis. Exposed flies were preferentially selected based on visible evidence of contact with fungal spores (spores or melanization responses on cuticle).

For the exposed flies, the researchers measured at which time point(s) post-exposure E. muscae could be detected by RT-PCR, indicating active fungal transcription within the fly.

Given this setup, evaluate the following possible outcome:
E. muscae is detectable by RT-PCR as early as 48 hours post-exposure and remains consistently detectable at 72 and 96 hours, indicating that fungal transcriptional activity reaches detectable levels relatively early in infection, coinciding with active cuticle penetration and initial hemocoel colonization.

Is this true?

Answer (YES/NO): NO